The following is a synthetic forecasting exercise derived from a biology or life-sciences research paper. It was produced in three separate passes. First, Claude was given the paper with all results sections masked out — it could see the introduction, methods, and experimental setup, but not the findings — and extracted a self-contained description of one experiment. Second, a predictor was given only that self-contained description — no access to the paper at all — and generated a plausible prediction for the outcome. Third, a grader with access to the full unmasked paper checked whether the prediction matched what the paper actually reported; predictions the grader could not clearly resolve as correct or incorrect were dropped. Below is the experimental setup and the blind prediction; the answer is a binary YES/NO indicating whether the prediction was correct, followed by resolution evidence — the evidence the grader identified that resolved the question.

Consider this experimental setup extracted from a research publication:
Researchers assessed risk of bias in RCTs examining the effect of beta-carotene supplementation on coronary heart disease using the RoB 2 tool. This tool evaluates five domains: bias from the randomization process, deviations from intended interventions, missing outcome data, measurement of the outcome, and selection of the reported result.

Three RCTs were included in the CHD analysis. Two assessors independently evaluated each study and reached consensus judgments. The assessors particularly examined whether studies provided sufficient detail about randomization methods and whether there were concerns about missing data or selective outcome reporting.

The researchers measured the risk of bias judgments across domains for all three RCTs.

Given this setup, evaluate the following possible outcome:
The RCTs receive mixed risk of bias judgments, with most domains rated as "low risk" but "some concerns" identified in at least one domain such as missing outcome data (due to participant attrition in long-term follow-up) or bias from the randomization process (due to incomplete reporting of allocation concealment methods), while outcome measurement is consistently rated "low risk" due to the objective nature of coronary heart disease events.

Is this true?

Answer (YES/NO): NO